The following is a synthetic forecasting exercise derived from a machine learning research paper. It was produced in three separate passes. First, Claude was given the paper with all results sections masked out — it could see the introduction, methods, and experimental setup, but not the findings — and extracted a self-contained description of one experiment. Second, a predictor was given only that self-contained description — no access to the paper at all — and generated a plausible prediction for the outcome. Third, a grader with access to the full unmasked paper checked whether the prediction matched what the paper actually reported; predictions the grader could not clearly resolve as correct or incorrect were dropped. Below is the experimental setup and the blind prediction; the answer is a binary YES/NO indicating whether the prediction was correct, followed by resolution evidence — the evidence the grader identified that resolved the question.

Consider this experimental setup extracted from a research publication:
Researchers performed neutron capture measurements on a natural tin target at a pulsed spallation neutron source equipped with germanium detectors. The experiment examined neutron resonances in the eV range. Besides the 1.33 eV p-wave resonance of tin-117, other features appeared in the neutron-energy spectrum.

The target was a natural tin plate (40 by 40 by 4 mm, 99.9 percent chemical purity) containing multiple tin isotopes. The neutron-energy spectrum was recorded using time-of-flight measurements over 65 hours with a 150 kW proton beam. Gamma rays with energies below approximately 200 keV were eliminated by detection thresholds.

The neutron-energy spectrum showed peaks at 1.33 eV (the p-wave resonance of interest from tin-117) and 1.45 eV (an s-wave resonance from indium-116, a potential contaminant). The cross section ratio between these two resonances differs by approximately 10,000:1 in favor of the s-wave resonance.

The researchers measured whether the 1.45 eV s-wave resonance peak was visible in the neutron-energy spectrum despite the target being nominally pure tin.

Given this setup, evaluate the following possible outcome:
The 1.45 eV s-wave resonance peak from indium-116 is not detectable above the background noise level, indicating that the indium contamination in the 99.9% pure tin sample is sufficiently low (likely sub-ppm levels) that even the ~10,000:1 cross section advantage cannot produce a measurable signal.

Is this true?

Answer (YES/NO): NO